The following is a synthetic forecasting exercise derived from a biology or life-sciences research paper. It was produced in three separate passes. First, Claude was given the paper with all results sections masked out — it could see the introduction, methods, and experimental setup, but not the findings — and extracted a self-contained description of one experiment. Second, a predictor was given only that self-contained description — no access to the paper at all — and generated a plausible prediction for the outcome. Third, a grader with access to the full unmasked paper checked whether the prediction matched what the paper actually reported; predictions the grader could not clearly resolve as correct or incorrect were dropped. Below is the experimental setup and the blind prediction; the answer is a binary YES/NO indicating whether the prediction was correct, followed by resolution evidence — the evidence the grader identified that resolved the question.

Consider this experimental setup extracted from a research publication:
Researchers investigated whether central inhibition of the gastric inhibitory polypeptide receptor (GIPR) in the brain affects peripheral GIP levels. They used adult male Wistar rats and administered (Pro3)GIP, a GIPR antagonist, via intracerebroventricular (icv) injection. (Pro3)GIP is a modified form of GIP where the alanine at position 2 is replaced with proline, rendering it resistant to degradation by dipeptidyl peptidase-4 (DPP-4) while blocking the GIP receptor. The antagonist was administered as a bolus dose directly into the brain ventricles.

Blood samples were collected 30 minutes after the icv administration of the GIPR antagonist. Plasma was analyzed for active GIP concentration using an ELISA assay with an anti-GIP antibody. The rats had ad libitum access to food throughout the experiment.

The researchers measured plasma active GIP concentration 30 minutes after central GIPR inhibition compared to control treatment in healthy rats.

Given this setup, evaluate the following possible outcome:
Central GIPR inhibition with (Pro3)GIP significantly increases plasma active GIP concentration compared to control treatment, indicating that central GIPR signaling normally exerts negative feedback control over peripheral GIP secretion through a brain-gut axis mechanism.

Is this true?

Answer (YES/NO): YES